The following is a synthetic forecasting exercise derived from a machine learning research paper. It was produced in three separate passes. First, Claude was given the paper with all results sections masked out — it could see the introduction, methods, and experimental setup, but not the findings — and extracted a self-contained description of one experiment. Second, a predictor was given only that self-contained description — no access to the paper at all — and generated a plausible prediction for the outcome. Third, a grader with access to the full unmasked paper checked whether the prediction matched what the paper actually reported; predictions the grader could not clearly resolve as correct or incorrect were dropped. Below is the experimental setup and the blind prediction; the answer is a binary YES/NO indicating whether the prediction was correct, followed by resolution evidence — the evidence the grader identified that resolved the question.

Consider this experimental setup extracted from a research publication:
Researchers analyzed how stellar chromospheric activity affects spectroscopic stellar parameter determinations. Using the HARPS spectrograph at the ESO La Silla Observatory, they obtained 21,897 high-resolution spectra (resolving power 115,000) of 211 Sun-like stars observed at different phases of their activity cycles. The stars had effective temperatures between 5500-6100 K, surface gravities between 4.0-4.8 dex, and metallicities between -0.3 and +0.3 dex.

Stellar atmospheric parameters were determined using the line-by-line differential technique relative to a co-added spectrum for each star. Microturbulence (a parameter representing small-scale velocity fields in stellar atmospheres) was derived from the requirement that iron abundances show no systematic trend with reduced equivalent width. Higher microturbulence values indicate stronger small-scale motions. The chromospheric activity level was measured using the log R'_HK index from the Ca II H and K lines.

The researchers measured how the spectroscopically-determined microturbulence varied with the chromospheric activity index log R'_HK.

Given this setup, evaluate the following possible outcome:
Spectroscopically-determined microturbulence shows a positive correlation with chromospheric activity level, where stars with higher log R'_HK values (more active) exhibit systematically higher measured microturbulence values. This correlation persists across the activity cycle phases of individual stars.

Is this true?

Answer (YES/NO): YES